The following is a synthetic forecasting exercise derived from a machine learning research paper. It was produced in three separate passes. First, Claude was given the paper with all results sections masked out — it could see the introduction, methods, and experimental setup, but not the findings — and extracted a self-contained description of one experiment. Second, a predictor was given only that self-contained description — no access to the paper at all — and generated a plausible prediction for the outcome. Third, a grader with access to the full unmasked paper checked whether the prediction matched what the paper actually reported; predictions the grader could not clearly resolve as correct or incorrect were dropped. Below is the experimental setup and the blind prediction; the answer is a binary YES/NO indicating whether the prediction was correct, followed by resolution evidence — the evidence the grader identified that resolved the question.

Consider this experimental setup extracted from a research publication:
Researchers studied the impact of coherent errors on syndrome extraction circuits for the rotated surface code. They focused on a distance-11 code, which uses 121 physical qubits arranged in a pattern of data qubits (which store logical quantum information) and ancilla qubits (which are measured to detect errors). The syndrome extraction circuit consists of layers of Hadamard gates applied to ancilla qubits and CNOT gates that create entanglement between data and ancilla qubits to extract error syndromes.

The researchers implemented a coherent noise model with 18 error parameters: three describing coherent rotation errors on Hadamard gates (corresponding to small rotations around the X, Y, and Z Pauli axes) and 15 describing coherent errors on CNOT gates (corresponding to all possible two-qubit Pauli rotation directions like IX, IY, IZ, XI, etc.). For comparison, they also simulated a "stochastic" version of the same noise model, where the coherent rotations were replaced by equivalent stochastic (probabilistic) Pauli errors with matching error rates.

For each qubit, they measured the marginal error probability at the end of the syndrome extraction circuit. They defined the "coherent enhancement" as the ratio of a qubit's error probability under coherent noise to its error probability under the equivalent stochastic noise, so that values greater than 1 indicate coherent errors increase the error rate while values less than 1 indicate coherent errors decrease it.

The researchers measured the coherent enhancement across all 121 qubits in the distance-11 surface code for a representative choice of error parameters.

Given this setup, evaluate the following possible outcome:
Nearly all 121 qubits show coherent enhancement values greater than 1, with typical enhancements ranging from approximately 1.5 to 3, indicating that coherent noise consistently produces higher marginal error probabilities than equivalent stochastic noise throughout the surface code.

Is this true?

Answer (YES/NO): NO